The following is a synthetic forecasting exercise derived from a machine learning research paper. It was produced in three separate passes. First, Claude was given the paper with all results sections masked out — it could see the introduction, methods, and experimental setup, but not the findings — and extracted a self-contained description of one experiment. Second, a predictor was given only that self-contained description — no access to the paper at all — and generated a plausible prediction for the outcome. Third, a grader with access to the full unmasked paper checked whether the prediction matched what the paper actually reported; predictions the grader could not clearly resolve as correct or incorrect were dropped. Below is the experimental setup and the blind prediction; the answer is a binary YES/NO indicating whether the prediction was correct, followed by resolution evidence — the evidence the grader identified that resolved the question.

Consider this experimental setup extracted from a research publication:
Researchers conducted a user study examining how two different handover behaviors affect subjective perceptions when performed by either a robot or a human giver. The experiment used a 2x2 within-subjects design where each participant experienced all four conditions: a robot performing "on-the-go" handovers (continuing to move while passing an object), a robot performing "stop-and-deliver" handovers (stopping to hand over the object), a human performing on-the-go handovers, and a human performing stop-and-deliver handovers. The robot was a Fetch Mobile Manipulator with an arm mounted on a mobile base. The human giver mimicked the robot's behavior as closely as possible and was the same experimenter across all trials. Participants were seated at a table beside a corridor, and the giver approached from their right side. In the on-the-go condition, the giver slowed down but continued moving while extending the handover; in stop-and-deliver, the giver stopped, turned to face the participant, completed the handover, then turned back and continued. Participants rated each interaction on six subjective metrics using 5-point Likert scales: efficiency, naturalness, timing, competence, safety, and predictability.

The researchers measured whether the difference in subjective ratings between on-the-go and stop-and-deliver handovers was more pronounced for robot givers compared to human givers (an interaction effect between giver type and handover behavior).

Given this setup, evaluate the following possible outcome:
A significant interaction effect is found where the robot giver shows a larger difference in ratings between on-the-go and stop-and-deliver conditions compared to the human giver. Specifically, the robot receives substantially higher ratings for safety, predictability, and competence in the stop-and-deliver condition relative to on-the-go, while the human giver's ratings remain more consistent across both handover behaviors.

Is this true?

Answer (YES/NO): NO